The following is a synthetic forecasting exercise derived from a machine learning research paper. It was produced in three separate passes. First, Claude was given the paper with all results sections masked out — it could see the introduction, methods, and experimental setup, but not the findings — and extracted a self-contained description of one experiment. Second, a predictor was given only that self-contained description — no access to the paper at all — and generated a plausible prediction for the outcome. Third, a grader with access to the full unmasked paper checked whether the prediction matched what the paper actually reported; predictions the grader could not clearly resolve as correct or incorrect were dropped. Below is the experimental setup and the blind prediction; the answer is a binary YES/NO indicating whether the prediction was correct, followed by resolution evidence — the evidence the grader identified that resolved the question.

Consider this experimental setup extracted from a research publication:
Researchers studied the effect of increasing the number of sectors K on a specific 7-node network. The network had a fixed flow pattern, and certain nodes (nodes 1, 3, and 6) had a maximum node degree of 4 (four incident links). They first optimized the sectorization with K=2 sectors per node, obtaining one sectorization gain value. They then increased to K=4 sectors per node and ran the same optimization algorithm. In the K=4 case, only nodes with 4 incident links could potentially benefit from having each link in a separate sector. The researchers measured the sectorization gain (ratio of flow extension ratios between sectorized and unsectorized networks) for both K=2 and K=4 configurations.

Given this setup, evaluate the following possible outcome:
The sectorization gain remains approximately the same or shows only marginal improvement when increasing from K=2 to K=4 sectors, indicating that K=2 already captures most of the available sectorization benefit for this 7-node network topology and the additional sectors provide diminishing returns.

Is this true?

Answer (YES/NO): NO